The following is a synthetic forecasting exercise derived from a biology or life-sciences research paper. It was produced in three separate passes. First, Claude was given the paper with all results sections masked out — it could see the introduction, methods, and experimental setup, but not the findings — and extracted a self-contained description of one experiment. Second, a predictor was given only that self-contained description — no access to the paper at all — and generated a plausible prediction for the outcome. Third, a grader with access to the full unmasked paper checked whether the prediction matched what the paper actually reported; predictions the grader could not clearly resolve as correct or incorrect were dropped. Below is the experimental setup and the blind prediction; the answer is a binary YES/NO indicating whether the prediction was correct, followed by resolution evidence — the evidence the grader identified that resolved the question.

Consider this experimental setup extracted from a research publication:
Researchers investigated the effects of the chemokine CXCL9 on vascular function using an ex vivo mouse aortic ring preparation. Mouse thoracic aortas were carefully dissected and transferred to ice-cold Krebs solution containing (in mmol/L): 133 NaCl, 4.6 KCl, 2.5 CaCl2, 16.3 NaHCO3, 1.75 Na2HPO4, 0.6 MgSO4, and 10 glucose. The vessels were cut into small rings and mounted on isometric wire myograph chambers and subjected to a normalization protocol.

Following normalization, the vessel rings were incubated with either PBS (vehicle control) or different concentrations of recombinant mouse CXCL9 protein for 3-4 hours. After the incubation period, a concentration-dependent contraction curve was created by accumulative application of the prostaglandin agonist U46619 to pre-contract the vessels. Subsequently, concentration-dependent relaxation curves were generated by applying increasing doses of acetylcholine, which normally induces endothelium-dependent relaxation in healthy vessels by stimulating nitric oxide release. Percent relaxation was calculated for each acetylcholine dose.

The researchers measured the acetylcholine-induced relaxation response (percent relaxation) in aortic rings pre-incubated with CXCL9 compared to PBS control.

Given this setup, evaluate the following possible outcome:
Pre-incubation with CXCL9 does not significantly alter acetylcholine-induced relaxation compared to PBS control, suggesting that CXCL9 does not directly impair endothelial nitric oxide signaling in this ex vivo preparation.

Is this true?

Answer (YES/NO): NO